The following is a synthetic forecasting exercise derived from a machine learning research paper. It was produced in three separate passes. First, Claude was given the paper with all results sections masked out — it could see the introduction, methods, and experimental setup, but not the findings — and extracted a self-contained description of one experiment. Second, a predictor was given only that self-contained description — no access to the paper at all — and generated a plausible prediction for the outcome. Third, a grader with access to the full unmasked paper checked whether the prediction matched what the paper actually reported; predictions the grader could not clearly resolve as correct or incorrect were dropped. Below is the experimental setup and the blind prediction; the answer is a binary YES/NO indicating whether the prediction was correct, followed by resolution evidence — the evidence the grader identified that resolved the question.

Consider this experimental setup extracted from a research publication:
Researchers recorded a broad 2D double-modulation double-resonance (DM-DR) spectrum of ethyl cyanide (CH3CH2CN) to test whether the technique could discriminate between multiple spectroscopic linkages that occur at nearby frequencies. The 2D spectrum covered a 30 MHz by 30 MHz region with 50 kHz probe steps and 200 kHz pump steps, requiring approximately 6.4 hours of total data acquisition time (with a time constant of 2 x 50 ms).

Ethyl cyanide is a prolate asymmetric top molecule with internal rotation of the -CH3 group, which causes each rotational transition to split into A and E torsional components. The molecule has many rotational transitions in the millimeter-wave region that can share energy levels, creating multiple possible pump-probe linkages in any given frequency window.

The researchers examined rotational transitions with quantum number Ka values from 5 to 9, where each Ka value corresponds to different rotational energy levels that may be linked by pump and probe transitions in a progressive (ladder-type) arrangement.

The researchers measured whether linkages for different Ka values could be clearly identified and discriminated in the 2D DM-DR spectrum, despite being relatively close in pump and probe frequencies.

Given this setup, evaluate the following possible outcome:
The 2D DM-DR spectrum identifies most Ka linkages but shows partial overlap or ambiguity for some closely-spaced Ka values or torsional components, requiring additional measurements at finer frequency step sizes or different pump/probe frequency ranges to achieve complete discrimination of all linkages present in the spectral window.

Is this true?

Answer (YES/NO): NO